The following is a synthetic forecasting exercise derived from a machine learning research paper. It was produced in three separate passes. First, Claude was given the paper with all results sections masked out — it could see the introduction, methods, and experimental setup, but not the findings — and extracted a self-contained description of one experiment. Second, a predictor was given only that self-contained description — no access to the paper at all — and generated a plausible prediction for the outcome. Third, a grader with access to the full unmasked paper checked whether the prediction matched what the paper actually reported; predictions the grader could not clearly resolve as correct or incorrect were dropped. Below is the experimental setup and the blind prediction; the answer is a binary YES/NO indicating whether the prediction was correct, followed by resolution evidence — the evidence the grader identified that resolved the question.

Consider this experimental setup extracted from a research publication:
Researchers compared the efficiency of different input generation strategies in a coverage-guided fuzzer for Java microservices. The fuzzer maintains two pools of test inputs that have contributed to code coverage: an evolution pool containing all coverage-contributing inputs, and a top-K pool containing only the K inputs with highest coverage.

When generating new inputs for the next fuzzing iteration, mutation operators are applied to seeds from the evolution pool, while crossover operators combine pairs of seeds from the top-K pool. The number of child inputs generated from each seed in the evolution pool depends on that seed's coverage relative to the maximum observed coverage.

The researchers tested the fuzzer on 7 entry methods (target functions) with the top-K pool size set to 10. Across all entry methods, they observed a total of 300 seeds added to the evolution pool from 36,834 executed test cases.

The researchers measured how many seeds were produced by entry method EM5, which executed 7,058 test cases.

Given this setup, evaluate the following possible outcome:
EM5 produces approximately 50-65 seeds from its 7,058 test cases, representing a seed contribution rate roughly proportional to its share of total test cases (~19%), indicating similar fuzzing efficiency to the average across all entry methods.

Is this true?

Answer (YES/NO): NO